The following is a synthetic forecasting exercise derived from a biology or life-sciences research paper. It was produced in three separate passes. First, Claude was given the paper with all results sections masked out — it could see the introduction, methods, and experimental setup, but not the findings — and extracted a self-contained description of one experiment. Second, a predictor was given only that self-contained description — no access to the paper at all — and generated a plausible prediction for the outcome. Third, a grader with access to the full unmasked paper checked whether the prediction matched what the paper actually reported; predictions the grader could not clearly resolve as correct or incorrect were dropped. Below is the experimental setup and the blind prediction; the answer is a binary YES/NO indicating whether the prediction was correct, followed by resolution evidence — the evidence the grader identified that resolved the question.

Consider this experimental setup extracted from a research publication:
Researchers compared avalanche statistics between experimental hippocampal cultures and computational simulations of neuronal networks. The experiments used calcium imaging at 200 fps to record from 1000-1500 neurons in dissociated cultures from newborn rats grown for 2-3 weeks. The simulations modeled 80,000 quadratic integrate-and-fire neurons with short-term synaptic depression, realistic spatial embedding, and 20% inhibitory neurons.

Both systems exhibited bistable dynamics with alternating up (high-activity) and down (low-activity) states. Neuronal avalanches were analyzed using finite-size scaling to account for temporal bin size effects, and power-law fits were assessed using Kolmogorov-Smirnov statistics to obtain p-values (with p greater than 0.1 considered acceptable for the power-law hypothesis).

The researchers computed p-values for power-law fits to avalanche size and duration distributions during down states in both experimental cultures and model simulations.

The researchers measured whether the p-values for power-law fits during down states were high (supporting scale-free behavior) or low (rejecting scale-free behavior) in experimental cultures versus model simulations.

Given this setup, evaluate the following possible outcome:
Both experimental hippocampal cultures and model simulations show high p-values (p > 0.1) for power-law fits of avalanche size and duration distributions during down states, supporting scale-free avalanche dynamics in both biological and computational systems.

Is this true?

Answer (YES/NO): NO